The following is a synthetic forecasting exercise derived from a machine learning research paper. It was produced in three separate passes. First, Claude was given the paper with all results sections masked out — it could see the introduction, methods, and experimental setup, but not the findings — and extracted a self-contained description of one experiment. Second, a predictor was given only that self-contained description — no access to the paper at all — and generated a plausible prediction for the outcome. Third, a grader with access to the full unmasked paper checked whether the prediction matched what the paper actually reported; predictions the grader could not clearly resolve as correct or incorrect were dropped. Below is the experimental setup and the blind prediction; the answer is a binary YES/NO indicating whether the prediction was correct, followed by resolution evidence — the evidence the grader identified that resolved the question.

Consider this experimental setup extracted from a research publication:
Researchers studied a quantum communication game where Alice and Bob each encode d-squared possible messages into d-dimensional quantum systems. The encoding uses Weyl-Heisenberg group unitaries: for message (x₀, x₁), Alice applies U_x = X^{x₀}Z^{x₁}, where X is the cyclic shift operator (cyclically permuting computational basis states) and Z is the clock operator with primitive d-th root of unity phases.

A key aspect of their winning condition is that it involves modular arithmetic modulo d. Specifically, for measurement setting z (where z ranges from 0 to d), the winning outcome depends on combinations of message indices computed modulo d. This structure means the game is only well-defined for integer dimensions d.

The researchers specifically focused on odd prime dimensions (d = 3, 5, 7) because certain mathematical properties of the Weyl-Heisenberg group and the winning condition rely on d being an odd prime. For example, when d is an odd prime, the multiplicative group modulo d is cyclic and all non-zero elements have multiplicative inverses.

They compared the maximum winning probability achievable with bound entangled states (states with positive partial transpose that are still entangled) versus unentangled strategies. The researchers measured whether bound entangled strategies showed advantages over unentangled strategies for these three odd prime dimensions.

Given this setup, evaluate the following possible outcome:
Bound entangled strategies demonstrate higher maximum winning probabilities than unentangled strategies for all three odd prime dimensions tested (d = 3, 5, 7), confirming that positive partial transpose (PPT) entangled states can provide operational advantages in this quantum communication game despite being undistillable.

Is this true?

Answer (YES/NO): YES